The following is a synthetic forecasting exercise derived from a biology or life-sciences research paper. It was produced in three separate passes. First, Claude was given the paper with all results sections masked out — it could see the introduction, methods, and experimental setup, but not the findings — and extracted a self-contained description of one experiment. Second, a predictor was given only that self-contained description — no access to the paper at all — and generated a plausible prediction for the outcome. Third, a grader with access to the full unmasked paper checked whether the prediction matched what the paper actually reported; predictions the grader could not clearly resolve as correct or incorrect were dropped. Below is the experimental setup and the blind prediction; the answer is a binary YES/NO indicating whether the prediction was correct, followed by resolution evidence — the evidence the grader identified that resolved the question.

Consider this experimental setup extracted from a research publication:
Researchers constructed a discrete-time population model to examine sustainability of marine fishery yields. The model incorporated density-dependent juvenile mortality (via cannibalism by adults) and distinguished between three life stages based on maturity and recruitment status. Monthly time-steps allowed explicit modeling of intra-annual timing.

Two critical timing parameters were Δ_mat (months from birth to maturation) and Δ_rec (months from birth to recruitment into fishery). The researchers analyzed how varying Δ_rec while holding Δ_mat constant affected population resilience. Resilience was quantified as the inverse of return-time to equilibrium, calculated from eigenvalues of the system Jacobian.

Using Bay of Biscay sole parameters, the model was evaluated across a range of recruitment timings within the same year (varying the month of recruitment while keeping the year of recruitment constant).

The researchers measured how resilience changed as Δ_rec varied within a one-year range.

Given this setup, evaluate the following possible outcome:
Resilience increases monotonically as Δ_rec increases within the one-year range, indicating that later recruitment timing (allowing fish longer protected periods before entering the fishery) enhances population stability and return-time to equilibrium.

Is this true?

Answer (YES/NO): NO